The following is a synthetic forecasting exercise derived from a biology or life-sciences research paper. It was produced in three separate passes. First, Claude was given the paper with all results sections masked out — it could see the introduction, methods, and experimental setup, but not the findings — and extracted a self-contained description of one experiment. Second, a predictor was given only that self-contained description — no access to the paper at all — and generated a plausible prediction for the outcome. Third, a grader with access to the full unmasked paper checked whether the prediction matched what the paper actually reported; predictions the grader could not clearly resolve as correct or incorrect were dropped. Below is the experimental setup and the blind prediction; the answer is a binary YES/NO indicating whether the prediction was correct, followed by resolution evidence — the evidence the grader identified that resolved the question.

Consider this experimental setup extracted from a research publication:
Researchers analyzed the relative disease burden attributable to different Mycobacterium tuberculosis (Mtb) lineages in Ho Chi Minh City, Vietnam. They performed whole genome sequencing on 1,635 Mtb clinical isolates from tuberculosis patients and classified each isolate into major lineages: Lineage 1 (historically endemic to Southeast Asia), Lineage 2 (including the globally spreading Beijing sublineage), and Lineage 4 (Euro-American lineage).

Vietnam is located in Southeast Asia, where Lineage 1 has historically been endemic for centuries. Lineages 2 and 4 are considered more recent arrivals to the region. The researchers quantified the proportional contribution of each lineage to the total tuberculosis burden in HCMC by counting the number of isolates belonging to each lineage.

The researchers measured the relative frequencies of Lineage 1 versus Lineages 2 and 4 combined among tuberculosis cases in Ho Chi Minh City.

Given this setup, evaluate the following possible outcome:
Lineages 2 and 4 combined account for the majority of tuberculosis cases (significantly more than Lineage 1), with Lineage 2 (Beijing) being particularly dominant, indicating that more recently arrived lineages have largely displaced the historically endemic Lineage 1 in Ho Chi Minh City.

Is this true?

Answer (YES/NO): YES